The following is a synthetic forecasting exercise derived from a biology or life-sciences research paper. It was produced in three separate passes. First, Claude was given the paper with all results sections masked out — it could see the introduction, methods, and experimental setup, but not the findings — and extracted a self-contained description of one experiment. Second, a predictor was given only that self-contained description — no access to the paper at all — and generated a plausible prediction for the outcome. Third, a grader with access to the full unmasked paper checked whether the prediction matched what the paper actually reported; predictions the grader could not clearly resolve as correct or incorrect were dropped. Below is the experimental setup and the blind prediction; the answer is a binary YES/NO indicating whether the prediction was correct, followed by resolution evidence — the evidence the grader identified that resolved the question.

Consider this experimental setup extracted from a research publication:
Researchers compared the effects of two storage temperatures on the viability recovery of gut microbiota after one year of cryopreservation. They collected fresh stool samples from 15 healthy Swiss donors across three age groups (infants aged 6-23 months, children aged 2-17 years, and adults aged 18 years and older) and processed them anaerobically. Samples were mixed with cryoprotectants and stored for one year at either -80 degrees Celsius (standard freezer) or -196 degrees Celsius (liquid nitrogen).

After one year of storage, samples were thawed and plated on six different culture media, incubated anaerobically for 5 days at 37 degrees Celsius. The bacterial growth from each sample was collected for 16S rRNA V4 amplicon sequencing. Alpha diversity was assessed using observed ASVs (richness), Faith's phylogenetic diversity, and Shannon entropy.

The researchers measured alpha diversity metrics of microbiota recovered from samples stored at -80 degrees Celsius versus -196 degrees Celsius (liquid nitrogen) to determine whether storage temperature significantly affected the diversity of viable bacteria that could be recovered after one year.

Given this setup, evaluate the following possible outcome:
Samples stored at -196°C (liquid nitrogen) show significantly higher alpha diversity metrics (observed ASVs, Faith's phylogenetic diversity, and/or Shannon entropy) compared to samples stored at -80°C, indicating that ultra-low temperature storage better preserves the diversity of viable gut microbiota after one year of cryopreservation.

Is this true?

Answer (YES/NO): NO